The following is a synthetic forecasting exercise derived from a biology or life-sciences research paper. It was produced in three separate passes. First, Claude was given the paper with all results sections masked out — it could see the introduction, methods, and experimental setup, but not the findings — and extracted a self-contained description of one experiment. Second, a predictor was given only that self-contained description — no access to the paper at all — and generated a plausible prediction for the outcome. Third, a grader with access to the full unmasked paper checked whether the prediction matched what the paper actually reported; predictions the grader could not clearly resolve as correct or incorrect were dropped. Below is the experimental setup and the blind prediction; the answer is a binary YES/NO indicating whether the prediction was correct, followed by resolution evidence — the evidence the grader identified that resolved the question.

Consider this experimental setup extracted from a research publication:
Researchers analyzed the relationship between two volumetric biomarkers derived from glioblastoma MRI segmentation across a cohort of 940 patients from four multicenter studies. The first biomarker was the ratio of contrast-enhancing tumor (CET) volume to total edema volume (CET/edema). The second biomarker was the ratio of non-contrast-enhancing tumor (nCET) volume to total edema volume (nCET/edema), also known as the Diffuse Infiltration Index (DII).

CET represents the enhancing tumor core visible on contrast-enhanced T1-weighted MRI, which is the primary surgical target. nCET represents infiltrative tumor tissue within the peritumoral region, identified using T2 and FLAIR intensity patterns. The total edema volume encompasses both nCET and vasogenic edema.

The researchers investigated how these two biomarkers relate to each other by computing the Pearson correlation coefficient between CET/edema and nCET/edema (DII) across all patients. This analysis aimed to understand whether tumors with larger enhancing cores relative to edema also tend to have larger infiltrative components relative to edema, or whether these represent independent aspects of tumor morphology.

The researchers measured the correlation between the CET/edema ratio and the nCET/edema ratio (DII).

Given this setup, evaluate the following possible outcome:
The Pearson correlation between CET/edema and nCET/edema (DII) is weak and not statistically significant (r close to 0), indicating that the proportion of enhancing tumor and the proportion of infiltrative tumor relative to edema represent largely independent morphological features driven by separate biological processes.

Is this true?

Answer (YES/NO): NO